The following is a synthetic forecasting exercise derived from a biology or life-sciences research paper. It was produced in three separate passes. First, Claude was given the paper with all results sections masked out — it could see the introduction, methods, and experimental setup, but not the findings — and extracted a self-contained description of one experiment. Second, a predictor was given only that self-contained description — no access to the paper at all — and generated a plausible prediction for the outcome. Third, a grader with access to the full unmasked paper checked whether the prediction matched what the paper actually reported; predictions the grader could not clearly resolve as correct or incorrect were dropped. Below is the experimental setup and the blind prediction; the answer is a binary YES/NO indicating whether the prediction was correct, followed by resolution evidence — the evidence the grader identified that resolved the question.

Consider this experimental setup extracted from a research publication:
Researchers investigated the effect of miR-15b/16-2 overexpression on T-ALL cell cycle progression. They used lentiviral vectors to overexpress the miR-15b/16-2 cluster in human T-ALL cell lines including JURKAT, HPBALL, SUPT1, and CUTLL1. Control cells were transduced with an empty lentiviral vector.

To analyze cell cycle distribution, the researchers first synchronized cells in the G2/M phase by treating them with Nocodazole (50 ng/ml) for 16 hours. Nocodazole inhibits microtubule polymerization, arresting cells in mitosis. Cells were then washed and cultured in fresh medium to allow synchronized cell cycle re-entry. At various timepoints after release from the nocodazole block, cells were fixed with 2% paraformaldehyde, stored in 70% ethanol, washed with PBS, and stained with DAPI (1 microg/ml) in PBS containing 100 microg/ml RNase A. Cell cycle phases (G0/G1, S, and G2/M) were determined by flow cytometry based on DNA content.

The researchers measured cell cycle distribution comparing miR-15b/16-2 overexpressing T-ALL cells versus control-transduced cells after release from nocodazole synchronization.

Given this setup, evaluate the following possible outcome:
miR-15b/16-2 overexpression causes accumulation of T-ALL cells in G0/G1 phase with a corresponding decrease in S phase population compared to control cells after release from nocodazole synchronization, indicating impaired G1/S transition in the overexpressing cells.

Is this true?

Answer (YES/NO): NO